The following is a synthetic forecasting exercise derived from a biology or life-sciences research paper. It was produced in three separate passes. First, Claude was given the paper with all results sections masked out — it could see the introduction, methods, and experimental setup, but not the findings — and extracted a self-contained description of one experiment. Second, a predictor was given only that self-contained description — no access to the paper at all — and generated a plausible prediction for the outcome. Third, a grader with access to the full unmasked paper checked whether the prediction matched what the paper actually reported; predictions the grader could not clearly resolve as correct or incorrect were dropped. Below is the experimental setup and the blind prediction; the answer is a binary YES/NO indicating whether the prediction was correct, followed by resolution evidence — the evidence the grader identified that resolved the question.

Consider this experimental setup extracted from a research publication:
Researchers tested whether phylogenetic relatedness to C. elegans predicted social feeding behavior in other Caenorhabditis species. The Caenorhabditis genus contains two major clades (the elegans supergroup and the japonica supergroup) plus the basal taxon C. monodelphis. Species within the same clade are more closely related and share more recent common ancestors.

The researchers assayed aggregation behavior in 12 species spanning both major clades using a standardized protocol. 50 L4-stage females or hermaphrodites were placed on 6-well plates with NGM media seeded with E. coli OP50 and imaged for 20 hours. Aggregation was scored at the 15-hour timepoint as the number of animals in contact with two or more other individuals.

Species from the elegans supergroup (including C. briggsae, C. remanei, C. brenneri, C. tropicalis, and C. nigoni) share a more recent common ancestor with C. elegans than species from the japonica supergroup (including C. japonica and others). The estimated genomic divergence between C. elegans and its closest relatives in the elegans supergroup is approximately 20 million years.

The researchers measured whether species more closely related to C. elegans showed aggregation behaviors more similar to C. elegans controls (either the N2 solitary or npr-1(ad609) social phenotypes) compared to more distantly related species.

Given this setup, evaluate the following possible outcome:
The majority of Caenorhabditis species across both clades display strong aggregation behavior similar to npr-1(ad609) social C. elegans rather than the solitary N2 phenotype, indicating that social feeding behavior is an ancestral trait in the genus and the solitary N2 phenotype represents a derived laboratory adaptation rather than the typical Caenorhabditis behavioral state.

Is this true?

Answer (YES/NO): NO